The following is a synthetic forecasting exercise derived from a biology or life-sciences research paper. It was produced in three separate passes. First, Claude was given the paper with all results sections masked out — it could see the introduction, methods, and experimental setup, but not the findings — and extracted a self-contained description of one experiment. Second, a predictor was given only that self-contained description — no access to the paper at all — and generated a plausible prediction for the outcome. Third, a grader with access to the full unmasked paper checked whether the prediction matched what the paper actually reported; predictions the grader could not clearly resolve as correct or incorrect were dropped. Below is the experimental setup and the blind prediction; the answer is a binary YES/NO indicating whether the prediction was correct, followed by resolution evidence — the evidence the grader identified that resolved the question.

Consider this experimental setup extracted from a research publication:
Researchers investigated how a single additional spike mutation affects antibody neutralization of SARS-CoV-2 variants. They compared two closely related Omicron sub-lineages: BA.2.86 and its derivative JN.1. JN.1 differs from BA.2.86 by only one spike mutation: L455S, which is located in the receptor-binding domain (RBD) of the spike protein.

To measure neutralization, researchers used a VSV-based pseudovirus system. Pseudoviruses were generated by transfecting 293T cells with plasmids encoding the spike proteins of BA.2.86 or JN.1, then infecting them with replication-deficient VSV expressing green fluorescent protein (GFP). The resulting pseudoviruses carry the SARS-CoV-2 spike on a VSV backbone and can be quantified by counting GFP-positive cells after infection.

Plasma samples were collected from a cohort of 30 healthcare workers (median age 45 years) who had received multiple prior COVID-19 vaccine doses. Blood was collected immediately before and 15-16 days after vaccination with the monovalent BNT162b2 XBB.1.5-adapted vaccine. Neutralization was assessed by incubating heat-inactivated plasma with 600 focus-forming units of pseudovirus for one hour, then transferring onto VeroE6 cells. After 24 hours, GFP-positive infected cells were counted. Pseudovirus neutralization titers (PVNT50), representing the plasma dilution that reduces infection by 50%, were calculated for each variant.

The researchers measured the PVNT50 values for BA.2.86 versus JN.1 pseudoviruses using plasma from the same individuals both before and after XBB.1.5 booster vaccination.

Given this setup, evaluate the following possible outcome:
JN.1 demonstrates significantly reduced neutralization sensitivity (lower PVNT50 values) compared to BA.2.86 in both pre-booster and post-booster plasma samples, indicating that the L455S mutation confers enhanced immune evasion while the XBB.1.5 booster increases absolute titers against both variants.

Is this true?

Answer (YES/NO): YES